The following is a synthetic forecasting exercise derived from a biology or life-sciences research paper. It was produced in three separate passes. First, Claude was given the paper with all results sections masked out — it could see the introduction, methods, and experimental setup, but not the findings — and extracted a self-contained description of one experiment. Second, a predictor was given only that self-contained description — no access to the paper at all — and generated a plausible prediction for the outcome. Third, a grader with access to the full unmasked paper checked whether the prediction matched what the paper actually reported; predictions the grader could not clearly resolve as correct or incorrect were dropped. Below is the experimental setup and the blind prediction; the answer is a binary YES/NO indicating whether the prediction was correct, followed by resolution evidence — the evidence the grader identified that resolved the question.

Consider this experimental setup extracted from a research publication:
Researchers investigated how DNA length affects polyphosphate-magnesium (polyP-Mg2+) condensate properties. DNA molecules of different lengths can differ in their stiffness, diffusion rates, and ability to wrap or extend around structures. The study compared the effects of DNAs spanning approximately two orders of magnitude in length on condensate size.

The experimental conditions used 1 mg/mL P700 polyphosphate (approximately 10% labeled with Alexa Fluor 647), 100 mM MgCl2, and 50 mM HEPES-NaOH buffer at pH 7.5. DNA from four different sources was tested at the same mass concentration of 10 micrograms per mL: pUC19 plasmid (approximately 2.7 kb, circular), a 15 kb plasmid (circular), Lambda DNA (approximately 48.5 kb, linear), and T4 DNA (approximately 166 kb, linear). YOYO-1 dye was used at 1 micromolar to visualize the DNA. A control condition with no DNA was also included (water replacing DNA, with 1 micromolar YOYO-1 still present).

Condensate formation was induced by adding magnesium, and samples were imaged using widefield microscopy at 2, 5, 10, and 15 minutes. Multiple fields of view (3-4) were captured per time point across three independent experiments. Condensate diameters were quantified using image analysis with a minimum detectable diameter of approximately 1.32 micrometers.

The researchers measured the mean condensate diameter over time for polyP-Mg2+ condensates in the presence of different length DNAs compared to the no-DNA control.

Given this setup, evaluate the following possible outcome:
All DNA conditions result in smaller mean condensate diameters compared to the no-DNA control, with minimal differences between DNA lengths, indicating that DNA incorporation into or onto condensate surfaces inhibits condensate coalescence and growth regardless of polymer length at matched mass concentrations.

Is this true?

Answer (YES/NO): NO